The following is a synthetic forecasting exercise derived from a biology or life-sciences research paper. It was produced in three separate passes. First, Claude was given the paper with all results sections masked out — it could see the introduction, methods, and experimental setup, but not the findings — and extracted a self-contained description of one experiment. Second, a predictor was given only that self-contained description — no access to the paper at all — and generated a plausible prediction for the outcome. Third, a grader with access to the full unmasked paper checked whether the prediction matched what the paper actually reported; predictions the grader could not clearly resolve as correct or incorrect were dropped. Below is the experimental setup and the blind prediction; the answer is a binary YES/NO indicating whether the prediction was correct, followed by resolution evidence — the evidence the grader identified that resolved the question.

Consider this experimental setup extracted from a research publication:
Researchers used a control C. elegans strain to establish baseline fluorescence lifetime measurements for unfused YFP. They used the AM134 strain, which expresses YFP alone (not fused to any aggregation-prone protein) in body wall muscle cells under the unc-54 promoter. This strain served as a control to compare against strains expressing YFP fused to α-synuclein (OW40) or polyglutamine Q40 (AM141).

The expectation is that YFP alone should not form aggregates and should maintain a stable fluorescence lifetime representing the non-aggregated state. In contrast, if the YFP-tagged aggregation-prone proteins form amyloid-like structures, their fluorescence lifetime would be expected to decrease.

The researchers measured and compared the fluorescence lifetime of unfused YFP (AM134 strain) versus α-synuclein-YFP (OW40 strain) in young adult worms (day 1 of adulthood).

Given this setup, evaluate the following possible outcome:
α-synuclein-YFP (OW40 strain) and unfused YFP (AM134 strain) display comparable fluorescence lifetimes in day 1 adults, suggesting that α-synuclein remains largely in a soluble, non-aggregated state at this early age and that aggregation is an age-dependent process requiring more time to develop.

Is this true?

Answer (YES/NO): YES